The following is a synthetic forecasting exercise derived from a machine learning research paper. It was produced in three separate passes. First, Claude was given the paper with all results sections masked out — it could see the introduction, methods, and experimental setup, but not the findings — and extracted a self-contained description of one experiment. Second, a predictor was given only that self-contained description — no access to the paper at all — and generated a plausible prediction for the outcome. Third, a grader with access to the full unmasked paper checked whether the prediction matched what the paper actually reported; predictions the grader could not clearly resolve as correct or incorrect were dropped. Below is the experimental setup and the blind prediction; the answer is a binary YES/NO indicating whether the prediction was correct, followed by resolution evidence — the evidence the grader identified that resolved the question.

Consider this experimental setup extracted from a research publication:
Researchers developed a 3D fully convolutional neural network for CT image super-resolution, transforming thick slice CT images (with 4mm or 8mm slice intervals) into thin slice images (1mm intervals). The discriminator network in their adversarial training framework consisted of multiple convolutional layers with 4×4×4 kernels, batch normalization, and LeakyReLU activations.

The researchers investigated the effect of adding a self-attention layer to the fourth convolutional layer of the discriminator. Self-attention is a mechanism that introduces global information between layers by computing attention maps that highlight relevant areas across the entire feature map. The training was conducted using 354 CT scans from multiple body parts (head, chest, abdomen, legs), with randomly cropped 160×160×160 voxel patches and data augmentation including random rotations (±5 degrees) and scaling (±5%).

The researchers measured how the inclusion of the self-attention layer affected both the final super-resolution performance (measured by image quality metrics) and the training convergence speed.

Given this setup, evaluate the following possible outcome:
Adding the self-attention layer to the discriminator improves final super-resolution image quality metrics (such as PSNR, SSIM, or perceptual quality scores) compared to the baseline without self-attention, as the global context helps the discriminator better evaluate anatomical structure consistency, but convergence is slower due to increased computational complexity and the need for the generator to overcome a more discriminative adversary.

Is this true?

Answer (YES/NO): NO